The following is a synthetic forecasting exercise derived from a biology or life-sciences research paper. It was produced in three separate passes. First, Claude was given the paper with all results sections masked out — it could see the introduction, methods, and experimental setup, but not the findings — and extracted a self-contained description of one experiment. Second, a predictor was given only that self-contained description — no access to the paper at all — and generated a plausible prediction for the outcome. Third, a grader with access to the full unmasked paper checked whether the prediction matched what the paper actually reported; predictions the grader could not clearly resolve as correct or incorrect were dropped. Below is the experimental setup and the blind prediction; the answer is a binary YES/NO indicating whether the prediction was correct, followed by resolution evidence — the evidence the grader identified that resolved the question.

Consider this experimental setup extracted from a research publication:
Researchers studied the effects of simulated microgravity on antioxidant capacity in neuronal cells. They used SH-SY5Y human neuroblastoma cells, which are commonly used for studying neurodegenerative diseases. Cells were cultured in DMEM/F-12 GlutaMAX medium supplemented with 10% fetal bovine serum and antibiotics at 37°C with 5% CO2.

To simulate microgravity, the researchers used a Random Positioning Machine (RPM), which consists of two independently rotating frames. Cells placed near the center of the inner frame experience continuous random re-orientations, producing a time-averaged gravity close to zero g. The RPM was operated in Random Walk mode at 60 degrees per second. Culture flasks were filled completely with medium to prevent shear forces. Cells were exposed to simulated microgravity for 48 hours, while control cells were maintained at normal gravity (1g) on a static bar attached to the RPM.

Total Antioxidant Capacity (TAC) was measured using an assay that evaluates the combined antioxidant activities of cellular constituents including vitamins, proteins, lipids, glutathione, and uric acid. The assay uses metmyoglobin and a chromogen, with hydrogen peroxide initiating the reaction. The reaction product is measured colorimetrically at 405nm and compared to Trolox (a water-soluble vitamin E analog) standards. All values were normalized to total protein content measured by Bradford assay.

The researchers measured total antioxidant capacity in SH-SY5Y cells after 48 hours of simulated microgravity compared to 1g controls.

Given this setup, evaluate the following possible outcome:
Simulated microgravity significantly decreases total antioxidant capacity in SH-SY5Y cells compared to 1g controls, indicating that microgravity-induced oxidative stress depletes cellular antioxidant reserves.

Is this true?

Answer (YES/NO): NO